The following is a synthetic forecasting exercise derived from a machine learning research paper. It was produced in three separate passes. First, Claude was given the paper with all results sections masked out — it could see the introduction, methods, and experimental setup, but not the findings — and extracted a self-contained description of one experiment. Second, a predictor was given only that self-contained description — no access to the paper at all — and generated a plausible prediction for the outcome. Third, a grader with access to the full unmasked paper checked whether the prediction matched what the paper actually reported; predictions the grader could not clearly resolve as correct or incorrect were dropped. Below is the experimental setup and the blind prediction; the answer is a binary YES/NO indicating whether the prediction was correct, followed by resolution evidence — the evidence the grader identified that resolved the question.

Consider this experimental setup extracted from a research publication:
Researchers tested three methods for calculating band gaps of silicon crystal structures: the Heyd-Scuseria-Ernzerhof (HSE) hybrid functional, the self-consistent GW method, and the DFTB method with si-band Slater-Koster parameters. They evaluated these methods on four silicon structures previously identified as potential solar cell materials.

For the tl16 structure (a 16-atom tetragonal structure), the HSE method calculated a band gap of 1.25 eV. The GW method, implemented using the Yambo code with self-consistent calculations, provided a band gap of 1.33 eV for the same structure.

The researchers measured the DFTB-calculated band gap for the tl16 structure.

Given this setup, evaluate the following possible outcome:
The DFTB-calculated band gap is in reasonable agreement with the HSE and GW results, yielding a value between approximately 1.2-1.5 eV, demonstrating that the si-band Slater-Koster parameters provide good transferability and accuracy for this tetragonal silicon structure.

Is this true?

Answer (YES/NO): NO